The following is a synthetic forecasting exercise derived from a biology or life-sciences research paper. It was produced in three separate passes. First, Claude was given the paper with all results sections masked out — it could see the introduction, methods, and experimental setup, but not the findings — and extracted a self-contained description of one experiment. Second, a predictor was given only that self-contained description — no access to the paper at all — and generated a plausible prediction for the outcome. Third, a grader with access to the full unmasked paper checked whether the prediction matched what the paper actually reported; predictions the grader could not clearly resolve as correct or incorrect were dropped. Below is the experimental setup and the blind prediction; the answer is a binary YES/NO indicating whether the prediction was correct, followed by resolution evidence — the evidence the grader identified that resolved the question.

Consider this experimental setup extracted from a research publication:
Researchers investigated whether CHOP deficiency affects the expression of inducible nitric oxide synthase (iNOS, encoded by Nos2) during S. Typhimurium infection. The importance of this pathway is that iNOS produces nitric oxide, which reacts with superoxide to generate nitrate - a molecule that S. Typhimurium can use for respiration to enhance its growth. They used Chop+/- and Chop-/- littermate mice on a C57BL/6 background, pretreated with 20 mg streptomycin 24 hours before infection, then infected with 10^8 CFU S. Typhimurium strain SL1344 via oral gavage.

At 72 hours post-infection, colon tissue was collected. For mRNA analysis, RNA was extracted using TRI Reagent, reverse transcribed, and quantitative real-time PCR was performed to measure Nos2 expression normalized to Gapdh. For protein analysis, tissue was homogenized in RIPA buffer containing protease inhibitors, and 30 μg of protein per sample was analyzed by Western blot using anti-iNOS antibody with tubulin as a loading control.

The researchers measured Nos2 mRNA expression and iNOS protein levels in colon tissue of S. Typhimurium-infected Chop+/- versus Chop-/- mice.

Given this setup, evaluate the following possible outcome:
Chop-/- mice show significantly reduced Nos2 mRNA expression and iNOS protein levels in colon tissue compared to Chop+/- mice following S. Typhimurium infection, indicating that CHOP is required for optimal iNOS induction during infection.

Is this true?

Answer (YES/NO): YES